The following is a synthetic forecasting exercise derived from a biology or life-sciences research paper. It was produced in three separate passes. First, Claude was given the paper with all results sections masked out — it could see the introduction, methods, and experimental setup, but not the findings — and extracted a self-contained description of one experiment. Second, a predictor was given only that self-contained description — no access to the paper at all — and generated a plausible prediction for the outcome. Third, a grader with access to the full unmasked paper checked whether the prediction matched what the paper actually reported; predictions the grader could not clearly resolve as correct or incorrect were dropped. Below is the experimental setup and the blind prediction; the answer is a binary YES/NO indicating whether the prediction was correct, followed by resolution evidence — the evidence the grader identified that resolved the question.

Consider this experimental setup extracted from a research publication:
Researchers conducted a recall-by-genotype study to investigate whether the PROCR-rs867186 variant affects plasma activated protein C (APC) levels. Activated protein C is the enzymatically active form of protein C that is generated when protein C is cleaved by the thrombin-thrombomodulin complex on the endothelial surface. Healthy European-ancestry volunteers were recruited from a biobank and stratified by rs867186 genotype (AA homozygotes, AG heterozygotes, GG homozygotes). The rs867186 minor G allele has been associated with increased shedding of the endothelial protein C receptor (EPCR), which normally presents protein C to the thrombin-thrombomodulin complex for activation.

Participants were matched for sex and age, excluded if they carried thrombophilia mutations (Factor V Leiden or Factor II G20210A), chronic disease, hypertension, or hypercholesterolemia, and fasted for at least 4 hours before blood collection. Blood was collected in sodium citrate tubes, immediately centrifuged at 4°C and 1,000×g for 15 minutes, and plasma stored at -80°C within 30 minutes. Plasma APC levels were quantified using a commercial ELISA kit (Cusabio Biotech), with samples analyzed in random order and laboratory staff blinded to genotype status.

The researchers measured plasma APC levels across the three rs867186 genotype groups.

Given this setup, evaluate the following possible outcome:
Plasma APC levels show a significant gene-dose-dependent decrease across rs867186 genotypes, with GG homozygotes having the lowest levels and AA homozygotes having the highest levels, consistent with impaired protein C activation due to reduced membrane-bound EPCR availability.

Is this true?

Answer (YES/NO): NO